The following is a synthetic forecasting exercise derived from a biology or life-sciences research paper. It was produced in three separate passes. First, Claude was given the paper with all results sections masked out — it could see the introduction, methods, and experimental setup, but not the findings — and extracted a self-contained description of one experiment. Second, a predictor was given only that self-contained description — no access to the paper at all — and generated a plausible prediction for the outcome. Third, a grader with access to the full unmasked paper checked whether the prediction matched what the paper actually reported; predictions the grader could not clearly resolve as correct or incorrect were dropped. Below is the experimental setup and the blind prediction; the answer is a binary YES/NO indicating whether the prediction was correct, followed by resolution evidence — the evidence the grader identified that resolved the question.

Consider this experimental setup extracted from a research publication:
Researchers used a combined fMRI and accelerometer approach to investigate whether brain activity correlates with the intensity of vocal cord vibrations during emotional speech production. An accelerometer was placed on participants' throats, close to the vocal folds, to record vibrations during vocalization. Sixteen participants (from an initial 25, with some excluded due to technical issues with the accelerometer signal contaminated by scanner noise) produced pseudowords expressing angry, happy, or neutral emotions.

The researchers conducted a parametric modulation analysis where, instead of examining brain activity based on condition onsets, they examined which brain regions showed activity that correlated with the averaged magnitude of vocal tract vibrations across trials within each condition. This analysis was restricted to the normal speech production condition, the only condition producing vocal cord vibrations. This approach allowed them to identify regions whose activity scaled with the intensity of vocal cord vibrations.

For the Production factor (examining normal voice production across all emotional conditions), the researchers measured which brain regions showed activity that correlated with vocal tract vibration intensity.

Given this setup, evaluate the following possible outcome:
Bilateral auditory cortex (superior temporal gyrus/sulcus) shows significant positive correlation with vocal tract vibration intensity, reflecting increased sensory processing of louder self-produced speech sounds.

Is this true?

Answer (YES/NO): NO